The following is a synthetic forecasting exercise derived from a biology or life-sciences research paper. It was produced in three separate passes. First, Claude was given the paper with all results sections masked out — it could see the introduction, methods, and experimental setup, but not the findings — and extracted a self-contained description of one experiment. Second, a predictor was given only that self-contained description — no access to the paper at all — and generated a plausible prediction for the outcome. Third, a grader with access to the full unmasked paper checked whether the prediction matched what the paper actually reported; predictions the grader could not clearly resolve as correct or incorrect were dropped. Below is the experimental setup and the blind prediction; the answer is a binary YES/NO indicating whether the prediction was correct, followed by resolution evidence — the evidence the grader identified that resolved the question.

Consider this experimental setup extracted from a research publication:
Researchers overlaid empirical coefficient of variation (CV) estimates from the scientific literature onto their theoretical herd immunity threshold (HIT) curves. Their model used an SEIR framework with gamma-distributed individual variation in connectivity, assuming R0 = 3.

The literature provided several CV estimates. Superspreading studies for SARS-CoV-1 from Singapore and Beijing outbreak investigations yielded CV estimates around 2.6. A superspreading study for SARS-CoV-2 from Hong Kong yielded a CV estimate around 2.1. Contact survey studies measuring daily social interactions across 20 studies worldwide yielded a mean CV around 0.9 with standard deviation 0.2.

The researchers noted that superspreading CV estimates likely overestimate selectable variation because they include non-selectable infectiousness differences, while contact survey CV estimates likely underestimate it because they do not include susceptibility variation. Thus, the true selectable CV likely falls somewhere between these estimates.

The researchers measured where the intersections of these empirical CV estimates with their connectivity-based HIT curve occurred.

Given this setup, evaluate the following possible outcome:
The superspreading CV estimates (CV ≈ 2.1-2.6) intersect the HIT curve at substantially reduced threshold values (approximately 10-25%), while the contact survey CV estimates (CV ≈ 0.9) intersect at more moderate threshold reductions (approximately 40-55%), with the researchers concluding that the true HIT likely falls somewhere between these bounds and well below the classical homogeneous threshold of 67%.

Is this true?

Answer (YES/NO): NO